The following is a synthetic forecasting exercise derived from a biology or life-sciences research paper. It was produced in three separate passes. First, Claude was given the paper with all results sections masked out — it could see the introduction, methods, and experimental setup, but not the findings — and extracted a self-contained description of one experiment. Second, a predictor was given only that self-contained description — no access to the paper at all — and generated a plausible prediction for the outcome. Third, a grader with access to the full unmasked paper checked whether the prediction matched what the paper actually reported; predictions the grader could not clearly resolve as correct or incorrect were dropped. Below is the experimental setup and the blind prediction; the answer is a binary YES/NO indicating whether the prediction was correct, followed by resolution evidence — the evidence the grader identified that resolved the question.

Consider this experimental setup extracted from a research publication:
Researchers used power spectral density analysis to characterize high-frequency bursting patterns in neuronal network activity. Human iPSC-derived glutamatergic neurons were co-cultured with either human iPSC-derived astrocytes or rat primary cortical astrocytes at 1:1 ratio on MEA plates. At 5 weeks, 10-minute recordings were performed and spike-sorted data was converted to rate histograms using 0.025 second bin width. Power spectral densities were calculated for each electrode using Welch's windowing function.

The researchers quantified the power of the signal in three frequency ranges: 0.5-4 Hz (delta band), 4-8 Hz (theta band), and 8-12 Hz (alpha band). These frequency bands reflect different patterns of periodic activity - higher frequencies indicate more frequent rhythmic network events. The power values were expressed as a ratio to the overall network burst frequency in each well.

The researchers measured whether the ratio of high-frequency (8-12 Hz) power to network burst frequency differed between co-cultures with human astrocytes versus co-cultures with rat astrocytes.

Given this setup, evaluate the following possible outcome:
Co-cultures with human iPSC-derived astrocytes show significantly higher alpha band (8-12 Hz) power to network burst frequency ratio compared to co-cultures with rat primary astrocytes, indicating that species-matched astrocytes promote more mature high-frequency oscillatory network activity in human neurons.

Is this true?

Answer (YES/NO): NO